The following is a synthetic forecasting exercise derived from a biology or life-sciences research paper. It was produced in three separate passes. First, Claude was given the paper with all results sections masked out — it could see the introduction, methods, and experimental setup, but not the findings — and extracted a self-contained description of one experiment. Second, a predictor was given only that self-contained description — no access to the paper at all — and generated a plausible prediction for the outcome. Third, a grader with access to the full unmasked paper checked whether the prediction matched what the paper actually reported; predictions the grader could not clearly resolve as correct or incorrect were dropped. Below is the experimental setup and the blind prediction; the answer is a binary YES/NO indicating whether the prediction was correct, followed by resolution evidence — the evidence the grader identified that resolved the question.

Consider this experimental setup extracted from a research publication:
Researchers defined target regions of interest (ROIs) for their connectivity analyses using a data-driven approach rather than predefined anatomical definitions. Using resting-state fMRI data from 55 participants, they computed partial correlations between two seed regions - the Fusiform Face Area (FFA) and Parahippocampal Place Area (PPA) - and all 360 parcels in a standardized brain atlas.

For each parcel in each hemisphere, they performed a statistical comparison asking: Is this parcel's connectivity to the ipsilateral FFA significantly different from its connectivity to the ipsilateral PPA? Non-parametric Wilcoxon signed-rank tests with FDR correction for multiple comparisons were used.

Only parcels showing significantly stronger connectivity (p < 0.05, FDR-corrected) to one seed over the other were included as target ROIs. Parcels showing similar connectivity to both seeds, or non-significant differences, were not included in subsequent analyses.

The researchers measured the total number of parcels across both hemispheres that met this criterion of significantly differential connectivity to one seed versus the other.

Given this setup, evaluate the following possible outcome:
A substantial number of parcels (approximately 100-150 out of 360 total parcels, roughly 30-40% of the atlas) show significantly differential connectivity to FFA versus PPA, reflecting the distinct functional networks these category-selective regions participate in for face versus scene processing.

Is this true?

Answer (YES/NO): NO